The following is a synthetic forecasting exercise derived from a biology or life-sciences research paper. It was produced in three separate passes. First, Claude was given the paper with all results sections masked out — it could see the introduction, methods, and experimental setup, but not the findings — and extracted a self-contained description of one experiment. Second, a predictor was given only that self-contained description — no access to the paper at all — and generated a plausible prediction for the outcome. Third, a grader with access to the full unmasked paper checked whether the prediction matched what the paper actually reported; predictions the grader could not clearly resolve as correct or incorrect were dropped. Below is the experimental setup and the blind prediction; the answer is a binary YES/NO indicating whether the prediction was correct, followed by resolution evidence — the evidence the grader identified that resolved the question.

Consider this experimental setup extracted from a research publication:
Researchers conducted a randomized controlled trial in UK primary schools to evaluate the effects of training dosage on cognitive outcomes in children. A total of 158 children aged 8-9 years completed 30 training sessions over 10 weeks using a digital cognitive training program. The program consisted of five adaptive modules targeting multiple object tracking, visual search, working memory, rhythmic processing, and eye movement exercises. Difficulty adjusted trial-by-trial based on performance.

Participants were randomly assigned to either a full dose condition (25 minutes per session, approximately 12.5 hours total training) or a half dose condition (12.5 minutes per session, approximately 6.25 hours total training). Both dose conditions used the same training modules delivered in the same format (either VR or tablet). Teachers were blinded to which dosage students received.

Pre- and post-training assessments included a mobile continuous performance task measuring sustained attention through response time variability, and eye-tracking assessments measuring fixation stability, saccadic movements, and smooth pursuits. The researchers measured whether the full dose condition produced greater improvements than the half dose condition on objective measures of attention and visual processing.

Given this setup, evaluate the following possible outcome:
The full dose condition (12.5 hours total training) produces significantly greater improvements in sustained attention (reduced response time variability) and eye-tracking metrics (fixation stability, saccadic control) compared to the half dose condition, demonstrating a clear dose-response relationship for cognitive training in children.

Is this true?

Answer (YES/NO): NO